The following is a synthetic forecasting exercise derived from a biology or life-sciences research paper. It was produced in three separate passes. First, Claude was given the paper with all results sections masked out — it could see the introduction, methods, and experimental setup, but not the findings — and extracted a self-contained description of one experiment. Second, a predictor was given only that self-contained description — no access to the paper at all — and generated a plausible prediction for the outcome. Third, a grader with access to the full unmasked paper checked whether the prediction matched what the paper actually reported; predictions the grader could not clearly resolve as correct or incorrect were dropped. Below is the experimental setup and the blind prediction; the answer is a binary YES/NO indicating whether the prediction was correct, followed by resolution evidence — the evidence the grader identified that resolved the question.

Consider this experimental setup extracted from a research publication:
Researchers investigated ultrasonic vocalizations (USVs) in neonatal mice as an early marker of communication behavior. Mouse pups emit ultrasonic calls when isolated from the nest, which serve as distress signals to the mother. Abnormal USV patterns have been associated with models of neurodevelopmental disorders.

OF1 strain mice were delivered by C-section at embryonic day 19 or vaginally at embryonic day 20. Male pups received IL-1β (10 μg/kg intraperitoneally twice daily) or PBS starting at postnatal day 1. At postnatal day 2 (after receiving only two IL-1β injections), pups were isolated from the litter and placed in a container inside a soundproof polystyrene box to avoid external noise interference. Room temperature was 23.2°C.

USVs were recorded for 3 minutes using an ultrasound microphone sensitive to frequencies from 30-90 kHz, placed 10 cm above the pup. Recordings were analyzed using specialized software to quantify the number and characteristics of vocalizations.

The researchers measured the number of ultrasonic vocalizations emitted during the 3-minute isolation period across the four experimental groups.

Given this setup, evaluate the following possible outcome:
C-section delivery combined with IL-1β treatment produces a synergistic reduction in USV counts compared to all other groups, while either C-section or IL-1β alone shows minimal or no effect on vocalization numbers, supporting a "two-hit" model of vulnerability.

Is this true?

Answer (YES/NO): NO